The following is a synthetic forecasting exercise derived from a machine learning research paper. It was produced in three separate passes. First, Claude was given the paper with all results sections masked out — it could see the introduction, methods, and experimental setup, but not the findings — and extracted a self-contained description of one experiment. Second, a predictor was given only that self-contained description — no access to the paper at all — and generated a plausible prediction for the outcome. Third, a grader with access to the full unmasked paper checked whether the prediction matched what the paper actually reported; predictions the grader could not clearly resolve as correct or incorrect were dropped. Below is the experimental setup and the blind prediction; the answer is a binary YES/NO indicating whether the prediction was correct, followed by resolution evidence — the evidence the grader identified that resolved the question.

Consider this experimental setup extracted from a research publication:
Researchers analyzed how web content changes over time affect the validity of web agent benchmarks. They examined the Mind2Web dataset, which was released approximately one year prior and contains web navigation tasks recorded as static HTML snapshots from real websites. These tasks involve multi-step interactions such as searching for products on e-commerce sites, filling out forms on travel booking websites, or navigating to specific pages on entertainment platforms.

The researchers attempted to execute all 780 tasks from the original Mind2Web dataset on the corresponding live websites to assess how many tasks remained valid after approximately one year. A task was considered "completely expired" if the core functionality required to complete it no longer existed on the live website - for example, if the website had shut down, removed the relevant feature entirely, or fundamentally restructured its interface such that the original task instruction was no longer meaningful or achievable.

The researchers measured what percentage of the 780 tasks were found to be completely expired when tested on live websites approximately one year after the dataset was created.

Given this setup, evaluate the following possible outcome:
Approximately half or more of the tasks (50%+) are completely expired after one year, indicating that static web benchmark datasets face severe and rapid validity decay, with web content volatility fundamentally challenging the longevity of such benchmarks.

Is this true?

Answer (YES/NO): NO